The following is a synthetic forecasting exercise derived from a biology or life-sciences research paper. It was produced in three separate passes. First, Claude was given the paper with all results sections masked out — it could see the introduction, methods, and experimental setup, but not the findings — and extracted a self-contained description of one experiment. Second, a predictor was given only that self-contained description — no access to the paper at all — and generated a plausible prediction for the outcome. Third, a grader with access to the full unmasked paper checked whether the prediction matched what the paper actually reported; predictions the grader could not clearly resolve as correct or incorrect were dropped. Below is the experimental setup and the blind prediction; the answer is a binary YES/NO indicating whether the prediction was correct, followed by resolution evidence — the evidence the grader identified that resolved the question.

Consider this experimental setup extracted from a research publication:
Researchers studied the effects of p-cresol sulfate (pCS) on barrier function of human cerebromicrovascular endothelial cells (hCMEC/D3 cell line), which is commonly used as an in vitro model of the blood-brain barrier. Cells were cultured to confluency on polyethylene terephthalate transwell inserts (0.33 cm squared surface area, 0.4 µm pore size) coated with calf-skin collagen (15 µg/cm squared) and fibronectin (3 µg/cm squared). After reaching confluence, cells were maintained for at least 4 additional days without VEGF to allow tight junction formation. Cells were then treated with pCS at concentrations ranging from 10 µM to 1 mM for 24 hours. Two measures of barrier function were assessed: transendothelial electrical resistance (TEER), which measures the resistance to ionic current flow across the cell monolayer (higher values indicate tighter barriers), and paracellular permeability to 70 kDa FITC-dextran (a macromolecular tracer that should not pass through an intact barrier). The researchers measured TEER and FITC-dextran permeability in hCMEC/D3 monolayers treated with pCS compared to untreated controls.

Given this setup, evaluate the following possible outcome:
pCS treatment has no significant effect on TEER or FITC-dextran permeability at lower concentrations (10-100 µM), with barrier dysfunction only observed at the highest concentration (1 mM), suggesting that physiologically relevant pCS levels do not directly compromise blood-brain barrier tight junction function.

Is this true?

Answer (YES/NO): NO